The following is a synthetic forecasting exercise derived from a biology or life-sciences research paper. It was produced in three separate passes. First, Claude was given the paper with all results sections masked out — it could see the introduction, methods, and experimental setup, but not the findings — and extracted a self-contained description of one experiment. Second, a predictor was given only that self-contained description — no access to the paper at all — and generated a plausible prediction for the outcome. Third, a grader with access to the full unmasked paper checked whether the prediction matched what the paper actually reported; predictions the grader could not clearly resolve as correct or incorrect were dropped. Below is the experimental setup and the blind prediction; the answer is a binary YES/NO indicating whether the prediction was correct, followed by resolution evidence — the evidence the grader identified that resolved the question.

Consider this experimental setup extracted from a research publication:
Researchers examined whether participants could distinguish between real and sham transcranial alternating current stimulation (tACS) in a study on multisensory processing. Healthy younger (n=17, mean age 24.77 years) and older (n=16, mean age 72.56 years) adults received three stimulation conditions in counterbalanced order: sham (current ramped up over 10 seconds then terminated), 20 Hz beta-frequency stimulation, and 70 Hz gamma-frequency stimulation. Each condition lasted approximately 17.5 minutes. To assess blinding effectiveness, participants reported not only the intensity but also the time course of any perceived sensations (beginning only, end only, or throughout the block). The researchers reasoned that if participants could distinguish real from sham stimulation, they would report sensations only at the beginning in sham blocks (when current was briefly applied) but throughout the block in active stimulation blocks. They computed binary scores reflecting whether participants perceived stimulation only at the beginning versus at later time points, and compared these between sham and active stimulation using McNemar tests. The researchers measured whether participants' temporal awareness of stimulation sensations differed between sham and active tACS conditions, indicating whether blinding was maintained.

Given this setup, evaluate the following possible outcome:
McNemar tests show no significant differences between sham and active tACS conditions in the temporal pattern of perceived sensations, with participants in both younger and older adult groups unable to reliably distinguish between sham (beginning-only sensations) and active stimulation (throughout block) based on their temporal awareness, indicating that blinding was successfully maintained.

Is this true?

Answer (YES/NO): NO